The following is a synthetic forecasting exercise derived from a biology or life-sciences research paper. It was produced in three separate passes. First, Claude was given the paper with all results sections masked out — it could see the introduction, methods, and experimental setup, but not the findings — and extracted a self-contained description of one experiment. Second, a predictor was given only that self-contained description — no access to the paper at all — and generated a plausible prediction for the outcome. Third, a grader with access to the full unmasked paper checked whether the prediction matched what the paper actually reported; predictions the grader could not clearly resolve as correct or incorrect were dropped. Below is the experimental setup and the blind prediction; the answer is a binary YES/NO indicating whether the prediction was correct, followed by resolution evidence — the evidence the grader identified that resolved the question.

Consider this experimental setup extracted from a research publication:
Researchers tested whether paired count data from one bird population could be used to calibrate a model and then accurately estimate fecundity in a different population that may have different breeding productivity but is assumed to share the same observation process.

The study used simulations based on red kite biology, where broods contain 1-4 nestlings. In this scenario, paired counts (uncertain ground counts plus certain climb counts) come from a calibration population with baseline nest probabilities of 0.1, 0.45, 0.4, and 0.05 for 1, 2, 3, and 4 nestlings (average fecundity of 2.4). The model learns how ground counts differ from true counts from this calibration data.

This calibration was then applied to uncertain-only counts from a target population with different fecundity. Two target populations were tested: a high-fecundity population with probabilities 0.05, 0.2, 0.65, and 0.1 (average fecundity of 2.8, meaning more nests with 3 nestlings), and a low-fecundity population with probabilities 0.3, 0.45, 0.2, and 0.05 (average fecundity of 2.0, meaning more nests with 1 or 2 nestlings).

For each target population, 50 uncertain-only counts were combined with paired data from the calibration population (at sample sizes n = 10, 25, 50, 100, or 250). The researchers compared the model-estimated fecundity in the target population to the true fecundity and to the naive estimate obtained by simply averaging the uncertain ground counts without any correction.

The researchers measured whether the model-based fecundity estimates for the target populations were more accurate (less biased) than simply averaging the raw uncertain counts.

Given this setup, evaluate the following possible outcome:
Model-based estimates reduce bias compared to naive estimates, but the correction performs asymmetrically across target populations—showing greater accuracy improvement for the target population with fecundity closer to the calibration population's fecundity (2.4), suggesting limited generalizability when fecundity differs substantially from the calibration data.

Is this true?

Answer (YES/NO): NO